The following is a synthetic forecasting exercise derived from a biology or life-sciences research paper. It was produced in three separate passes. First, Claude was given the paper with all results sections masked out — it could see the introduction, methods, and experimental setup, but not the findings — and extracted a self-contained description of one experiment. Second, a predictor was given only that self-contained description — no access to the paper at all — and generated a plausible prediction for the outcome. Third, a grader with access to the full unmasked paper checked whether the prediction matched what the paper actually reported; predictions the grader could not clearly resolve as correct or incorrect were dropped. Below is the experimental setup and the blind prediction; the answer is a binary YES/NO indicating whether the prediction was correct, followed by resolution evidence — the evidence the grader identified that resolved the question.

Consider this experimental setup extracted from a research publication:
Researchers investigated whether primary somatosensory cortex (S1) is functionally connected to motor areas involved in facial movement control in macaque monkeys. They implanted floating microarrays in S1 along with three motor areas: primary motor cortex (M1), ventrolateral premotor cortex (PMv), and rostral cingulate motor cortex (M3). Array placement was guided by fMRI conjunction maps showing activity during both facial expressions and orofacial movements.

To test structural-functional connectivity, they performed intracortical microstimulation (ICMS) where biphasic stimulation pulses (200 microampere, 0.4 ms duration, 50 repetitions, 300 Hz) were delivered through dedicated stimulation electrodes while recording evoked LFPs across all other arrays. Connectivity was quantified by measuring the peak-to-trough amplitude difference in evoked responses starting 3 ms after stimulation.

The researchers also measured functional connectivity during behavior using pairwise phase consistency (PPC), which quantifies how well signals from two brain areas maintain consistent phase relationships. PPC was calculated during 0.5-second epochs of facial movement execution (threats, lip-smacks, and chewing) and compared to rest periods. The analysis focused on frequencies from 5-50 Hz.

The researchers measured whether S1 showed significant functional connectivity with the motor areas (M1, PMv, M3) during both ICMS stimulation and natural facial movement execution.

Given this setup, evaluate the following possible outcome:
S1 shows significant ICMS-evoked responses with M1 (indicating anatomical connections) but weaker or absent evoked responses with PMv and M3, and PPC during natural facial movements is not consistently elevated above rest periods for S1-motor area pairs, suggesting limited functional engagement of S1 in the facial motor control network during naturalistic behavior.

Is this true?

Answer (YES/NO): NO